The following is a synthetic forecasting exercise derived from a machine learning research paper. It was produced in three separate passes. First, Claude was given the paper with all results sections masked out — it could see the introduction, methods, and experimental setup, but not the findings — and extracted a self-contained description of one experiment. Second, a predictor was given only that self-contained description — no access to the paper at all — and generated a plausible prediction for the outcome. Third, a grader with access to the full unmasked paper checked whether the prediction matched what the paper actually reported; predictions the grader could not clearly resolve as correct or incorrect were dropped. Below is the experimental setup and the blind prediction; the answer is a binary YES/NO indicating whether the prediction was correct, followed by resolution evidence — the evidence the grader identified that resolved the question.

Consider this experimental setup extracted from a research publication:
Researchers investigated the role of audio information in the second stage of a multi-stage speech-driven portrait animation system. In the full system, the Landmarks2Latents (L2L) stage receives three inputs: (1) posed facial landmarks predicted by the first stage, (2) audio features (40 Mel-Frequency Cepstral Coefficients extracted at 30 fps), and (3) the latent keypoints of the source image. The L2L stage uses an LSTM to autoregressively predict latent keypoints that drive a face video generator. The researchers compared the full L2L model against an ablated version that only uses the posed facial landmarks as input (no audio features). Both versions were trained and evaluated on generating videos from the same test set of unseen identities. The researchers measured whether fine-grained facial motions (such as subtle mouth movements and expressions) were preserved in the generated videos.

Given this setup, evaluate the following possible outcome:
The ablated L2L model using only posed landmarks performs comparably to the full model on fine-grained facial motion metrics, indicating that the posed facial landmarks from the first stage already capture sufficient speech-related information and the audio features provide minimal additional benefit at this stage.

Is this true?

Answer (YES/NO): NO